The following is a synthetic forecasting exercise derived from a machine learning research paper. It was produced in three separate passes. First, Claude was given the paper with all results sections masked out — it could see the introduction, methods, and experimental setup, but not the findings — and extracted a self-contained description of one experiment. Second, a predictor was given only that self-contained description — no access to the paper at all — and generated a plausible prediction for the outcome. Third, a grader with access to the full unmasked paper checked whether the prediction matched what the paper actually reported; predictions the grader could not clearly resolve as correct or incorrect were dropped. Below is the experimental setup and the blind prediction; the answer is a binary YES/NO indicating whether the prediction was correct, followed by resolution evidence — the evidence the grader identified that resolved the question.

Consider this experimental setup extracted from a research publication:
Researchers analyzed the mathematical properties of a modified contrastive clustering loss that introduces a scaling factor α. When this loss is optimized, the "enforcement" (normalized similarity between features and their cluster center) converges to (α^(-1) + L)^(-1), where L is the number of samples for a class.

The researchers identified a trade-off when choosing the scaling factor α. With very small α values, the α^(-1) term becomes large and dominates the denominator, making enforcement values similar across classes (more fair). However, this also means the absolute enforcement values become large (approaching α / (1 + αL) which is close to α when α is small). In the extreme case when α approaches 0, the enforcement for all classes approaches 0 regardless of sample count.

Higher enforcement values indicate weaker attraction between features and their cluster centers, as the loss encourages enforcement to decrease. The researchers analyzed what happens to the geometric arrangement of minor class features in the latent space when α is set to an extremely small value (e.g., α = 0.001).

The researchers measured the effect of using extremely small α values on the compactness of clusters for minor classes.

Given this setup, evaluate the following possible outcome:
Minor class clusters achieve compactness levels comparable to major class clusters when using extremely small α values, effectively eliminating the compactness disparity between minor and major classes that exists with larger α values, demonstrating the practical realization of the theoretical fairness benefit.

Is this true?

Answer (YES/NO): NO